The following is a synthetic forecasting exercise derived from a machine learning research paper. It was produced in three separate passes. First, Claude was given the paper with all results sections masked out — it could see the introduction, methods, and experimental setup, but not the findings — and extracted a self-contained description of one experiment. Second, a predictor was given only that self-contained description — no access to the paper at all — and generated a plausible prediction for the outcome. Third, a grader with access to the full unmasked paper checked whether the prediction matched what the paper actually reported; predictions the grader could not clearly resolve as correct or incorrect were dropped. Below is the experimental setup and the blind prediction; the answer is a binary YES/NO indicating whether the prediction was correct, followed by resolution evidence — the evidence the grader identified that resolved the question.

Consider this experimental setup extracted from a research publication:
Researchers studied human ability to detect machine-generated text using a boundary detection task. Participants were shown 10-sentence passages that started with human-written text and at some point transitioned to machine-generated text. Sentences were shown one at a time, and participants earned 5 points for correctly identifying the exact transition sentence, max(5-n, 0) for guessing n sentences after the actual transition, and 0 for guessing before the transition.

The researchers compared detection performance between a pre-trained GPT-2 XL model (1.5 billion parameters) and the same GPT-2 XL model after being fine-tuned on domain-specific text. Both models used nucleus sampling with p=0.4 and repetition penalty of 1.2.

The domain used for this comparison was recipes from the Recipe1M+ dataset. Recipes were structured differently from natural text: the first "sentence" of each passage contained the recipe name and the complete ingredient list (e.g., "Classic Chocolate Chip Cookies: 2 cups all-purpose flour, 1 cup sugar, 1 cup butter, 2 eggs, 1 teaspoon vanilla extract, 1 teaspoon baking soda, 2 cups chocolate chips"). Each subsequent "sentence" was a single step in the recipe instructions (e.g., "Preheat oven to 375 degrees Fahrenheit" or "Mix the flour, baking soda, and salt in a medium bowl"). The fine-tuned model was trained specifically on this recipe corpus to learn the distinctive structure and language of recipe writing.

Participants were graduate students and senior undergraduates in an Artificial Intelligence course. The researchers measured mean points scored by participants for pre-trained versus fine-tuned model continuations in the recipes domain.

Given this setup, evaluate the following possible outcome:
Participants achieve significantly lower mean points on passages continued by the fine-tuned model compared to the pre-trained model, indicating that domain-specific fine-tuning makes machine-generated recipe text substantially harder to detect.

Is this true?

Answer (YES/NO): NO